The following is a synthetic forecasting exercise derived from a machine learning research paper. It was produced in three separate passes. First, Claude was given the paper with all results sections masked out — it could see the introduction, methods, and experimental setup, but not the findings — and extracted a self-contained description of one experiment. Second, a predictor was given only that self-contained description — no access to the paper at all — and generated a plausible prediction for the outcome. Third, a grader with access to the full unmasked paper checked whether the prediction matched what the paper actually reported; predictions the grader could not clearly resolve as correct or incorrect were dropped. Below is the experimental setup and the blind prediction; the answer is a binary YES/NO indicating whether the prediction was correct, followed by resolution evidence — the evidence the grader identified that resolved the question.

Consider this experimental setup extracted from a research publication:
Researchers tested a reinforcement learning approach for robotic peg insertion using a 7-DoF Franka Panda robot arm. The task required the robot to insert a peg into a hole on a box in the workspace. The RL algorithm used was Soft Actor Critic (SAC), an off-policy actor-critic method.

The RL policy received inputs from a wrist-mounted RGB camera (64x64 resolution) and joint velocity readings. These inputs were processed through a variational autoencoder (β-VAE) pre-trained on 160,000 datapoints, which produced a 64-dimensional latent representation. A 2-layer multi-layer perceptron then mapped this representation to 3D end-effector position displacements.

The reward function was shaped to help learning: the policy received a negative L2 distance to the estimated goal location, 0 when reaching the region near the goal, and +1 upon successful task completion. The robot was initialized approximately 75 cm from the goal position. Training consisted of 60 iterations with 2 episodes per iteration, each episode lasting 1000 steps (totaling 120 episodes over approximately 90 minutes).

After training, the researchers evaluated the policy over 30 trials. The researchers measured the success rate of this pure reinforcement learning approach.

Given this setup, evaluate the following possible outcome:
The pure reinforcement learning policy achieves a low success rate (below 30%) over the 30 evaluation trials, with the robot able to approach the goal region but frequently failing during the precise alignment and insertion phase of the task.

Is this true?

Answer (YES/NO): NO